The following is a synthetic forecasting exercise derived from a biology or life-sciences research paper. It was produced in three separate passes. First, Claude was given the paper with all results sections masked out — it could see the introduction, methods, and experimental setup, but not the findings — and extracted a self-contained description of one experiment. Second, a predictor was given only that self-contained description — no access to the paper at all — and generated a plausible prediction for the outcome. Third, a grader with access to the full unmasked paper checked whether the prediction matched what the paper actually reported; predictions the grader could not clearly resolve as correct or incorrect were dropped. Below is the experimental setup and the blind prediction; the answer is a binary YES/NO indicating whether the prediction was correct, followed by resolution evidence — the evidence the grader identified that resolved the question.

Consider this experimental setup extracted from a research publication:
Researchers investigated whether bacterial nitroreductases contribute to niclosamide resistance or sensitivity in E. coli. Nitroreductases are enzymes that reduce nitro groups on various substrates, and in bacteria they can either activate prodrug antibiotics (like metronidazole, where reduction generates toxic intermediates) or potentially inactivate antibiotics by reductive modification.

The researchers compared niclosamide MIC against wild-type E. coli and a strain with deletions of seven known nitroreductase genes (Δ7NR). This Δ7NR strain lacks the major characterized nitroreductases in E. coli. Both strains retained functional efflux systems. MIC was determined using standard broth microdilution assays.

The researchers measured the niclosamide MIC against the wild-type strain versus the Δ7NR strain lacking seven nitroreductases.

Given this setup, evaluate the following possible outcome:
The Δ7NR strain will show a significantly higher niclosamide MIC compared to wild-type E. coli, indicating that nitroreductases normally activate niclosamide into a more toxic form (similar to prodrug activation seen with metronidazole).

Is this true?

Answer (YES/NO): NO